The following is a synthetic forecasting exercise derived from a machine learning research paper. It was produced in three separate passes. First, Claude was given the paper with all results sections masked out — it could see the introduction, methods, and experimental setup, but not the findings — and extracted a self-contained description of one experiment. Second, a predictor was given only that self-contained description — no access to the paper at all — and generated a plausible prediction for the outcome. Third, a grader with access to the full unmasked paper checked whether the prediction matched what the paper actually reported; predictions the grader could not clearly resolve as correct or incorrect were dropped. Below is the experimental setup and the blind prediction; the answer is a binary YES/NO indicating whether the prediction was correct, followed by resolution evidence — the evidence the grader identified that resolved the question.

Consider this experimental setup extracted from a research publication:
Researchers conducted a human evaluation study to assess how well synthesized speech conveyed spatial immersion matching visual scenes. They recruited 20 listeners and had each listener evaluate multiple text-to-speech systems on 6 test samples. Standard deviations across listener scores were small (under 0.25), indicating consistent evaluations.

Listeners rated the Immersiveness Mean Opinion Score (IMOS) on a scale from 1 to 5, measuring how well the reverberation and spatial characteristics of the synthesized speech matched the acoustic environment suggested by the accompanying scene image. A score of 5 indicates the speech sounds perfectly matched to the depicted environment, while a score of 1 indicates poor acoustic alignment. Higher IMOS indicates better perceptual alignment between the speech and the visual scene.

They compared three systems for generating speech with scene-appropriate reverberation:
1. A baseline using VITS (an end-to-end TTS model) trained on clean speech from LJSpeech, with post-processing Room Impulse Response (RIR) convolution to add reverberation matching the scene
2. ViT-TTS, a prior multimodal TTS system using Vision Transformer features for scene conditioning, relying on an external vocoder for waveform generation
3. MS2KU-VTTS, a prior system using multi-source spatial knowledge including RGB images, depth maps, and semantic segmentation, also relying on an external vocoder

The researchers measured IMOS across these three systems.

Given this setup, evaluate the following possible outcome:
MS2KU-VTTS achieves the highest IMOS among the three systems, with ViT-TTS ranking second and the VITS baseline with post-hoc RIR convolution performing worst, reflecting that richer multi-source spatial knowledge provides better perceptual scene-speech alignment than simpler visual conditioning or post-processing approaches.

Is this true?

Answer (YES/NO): NO